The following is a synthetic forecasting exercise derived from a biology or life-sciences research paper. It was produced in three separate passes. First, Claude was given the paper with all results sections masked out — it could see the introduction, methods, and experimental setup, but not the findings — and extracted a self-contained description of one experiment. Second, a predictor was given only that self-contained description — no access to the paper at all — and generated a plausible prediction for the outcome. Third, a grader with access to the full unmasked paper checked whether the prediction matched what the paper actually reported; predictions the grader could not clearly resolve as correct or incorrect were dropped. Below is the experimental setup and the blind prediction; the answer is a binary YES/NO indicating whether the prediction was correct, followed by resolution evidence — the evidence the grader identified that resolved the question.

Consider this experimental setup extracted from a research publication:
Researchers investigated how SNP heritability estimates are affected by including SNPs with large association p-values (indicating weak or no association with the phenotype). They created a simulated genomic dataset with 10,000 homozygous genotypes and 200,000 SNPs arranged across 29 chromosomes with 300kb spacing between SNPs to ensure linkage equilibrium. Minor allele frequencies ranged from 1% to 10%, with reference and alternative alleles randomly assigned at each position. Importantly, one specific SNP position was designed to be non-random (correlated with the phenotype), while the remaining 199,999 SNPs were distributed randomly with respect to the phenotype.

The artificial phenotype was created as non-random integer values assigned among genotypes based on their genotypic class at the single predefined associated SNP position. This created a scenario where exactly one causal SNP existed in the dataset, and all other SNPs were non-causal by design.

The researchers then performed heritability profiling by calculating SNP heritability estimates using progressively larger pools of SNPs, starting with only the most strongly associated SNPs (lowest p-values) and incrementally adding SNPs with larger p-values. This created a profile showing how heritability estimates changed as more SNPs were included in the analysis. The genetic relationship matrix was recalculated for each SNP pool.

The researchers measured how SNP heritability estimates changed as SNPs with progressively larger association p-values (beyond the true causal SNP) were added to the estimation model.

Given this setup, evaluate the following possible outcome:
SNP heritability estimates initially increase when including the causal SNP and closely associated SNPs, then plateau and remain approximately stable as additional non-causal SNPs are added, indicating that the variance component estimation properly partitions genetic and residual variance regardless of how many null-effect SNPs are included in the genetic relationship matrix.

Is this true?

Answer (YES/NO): NO